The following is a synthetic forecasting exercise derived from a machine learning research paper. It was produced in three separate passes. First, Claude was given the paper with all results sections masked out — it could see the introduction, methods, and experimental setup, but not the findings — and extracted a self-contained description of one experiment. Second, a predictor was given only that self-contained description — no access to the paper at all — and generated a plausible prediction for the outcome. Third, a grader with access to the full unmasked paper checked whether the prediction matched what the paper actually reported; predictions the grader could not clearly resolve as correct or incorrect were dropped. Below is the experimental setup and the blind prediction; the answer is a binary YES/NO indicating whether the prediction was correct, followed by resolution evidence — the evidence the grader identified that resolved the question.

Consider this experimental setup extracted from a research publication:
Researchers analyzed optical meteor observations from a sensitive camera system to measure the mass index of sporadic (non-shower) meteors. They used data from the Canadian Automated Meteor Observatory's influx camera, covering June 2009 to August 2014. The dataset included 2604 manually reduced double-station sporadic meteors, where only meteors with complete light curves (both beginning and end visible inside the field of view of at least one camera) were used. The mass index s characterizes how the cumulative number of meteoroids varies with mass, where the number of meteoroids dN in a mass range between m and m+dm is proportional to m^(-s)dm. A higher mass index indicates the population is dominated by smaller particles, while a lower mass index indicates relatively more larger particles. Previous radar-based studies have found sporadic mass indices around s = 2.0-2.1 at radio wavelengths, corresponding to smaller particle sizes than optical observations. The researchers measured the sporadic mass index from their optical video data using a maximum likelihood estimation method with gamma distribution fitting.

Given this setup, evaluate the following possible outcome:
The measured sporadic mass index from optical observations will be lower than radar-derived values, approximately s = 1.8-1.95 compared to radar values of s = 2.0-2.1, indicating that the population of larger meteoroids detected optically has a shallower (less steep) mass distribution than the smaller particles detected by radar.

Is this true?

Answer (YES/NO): NO